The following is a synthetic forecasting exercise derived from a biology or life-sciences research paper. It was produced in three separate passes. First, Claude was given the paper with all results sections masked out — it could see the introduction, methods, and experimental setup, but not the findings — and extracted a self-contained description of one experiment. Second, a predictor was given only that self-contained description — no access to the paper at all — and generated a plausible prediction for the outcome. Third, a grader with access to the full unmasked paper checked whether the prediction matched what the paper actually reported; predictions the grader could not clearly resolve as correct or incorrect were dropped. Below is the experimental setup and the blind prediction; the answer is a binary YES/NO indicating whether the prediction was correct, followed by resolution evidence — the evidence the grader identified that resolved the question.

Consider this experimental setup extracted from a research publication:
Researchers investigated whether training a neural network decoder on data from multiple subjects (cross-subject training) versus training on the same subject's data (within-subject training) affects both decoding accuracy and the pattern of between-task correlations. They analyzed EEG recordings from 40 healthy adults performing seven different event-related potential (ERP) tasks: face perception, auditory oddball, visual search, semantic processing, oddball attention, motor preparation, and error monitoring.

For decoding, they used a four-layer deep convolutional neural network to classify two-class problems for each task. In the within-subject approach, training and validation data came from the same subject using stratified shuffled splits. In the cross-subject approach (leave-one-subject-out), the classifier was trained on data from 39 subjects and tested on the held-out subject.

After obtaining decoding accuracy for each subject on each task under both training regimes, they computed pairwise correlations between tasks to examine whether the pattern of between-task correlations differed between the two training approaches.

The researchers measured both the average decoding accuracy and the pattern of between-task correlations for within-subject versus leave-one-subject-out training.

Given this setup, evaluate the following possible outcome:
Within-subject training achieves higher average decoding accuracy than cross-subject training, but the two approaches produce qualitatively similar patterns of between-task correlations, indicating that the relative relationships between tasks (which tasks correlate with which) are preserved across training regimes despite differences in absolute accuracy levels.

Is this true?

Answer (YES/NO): YES